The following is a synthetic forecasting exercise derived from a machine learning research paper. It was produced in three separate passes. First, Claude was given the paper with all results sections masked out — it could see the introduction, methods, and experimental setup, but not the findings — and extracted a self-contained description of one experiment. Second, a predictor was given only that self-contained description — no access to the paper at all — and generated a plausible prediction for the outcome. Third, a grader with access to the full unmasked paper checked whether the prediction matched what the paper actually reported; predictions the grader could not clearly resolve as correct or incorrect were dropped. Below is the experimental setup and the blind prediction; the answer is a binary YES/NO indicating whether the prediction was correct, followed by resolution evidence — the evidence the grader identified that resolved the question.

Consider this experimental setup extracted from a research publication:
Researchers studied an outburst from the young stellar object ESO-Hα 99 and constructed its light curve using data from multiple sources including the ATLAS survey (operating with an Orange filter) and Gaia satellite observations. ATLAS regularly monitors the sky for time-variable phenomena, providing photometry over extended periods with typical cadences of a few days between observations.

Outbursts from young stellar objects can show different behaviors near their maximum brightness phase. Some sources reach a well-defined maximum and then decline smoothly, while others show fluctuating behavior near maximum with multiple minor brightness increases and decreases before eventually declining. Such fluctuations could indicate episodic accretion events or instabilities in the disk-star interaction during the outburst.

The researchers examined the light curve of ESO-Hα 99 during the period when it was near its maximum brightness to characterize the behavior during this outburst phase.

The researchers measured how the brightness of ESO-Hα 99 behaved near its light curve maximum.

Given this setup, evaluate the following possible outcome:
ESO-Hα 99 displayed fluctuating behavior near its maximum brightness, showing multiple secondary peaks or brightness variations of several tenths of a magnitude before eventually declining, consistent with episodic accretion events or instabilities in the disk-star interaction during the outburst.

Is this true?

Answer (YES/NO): YES